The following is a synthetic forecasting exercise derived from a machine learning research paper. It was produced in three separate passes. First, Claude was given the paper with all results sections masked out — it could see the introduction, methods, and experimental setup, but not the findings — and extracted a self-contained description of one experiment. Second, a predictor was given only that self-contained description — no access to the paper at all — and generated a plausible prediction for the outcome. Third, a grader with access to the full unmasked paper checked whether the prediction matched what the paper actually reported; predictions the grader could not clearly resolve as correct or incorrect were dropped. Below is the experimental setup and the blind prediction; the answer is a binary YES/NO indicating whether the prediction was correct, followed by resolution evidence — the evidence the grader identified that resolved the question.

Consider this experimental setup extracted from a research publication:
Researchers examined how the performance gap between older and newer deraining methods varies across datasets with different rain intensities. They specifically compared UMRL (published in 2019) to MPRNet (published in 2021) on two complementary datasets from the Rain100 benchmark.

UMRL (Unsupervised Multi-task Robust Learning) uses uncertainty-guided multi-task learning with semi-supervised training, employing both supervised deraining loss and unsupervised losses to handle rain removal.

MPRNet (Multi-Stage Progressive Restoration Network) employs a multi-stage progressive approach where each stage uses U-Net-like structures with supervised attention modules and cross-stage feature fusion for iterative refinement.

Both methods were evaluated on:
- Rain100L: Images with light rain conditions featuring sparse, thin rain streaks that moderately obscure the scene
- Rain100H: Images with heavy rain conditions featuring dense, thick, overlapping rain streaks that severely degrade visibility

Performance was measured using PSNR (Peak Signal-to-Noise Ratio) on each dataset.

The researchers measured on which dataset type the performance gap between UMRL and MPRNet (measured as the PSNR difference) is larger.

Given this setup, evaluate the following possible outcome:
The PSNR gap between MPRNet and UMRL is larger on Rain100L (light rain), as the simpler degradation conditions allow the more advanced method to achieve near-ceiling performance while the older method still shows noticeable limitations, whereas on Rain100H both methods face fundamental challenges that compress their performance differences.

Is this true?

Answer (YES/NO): YES